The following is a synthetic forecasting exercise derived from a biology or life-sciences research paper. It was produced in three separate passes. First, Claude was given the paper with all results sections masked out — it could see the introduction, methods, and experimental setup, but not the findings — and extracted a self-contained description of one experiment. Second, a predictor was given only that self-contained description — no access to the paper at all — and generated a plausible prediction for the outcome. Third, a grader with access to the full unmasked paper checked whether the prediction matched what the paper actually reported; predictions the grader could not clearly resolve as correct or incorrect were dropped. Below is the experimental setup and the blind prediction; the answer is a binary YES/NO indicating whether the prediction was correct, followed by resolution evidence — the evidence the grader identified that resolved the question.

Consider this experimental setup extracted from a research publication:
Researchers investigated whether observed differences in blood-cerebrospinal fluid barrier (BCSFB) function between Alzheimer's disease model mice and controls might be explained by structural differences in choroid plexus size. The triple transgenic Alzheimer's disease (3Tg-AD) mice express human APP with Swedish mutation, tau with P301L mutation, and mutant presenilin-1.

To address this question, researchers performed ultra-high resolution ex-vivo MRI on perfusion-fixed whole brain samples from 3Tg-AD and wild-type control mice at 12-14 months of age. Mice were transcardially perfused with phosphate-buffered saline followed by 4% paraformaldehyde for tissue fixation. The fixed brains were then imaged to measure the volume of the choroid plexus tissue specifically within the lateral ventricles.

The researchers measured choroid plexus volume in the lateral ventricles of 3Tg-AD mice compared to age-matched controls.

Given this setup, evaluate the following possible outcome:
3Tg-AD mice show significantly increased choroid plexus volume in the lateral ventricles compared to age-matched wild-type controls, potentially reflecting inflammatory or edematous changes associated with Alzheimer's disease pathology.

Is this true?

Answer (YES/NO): NO